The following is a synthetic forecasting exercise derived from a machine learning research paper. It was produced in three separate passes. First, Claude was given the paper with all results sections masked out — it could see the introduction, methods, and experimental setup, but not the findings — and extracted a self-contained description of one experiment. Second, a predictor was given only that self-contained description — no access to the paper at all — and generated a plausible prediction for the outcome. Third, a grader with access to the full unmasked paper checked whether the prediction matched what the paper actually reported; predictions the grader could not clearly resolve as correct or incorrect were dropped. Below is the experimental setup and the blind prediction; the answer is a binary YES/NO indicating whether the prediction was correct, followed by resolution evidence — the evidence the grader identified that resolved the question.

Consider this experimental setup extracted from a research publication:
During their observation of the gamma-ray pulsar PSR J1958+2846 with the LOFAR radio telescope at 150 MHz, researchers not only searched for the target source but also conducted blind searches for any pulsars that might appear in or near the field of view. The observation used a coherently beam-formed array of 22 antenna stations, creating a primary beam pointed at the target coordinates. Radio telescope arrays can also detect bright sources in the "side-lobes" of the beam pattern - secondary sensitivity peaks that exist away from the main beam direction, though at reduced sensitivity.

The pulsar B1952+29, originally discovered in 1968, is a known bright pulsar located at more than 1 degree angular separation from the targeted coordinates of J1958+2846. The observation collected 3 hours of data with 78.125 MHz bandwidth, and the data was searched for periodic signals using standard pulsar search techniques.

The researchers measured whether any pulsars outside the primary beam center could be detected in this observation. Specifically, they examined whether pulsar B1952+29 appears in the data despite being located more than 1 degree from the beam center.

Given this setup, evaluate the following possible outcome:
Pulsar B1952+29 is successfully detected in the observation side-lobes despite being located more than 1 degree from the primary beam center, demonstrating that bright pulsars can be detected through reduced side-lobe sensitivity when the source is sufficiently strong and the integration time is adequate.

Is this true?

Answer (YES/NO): YES